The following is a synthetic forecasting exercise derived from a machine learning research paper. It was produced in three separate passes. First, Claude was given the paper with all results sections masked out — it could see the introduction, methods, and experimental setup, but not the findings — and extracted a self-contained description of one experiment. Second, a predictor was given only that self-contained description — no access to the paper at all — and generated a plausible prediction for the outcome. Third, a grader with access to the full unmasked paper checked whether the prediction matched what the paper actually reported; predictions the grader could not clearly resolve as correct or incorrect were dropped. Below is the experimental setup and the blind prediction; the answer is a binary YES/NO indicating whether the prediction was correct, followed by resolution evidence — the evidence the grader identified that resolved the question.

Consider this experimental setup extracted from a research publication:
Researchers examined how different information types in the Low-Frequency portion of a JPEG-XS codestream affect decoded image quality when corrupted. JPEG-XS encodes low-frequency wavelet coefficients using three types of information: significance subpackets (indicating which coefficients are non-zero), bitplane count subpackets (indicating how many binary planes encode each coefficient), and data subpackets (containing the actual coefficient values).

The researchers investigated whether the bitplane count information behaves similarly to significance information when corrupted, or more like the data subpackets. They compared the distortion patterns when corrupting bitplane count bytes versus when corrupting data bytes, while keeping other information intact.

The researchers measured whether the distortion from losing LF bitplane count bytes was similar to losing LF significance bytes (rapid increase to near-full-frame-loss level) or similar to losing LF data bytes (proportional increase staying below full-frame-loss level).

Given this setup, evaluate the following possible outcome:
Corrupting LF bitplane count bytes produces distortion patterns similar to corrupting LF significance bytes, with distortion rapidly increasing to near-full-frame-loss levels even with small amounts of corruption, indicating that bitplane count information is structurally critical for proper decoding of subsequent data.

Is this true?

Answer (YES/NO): YES